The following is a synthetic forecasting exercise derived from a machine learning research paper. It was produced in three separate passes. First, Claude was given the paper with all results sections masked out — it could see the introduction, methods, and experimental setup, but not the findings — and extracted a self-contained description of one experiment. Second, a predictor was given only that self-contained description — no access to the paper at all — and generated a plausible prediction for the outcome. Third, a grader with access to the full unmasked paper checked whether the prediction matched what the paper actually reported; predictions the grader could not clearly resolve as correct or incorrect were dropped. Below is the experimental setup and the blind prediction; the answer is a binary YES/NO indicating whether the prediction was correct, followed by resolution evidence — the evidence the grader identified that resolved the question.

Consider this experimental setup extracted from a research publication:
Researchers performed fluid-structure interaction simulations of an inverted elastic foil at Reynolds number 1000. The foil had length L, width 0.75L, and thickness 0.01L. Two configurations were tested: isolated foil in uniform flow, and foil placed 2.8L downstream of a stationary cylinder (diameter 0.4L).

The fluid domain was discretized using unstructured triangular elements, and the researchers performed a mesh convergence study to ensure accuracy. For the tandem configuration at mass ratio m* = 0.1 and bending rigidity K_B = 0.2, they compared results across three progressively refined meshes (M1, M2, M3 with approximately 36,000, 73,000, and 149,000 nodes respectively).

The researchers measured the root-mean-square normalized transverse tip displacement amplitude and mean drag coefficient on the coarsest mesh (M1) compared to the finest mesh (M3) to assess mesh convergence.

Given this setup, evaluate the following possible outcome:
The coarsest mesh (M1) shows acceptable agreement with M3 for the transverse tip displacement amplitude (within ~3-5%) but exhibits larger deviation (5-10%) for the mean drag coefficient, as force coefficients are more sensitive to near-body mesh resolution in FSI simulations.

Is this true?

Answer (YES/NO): NO